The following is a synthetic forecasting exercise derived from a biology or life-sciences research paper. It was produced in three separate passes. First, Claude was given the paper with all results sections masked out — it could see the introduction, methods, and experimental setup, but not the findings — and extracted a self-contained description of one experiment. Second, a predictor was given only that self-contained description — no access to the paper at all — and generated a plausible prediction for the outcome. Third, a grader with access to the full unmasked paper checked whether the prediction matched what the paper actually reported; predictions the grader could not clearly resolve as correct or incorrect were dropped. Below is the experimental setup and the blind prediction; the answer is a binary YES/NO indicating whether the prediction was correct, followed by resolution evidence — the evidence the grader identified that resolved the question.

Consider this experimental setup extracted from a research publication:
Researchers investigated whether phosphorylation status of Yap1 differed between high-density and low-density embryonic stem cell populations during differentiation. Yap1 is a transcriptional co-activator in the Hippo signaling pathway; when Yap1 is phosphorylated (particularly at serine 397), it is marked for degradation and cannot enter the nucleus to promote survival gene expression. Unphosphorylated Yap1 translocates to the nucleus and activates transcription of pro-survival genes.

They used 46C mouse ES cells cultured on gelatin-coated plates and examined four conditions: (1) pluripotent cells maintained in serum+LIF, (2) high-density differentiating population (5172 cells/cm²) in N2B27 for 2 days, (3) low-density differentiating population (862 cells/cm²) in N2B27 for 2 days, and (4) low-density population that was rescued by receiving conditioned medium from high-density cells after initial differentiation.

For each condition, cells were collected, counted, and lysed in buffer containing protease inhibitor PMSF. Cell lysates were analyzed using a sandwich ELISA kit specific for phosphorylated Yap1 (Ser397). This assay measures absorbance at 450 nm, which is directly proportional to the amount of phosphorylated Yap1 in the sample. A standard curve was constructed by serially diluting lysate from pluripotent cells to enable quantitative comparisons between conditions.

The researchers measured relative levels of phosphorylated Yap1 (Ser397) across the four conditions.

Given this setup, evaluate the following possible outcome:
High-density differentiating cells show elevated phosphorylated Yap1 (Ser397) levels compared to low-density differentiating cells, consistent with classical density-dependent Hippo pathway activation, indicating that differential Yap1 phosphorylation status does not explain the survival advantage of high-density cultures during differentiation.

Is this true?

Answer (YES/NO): NO